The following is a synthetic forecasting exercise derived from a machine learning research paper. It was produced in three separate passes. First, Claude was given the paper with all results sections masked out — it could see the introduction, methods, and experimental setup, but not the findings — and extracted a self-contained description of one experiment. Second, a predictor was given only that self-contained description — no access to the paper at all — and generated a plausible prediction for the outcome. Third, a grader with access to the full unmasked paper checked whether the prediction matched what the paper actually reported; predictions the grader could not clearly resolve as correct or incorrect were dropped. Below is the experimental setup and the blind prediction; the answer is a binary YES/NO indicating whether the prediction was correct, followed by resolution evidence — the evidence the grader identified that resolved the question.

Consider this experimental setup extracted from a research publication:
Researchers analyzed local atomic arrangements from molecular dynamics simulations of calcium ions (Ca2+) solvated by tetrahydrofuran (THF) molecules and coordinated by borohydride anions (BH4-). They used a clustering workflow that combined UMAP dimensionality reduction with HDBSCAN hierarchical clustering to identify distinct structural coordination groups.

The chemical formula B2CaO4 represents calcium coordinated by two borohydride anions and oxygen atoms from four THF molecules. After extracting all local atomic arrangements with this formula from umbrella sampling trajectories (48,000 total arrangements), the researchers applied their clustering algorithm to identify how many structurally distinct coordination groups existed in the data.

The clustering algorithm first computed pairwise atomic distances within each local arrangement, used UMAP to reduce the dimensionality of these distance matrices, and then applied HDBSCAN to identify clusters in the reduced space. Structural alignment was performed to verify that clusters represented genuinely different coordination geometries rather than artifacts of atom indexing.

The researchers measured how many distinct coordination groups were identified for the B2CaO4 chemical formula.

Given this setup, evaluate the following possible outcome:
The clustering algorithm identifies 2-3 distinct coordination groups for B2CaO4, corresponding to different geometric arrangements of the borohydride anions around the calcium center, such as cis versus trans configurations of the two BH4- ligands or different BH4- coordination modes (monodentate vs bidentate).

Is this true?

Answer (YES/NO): YES